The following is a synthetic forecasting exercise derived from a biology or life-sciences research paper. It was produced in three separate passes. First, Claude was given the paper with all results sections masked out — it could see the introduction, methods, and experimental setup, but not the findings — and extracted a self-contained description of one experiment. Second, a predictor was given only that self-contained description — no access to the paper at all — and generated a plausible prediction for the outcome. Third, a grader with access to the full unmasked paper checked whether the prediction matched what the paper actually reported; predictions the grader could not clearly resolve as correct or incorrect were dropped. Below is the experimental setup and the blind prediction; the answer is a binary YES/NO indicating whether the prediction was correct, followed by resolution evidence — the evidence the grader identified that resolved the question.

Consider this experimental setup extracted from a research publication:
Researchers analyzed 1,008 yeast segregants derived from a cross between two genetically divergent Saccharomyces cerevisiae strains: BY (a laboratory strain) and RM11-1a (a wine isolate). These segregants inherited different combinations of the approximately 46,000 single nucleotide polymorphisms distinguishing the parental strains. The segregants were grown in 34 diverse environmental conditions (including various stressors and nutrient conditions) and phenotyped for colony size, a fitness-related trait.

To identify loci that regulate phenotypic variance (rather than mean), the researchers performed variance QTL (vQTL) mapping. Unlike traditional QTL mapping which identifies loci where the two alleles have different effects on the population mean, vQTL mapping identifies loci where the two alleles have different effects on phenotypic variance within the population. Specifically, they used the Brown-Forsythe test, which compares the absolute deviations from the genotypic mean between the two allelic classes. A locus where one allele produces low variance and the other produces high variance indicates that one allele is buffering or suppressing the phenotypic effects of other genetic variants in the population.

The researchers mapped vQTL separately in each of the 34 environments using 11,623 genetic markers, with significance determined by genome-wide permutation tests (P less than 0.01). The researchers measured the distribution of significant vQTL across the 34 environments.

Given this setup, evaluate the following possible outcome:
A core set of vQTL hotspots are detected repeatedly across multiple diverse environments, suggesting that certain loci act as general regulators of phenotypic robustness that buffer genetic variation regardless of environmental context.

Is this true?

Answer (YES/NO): NO